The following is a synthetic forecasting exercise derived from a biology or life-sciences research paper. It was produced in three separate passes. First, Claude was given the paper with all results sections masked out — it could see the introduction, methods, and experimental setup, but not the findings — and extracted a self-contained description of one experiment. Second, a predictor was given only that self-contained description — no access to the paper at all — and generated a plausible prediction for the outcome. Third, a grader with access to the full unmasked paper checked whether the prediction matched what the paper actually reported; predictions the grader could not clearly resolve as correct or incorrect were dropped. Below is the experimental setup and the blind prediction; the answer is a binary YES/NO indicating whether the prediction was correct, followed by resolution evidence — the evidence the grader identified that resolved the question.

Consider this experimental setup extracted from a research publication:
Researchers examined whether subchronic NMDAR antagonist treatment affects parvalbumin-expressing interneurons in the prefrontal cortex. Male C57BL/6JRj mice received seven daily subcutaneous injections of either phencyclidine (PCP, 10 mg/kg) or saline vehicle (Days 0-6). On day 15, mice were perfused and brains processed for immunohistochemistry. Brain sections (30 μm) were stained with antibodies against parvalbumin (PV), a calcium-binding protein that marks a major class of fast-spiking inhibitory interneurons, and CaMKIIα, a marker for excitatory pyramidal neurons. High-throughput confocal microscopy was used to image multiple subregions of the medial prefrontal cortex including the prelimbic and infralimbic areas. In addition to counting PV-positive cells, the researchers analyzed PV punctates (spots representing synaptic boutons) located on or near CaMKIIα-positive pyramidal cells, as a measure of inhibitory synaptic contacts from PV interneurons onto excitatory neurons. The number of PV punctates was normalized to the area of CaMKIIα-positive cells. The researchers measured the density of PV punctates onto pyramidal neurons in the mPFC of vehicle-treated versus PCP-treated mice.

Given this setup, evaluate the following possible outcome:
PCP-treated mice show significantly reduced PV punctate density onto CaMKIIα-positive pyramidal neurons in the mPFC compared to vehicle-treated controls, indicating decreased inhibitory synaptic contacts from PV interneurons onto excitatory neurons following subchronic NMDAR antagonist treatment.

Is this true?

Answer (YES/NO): YES